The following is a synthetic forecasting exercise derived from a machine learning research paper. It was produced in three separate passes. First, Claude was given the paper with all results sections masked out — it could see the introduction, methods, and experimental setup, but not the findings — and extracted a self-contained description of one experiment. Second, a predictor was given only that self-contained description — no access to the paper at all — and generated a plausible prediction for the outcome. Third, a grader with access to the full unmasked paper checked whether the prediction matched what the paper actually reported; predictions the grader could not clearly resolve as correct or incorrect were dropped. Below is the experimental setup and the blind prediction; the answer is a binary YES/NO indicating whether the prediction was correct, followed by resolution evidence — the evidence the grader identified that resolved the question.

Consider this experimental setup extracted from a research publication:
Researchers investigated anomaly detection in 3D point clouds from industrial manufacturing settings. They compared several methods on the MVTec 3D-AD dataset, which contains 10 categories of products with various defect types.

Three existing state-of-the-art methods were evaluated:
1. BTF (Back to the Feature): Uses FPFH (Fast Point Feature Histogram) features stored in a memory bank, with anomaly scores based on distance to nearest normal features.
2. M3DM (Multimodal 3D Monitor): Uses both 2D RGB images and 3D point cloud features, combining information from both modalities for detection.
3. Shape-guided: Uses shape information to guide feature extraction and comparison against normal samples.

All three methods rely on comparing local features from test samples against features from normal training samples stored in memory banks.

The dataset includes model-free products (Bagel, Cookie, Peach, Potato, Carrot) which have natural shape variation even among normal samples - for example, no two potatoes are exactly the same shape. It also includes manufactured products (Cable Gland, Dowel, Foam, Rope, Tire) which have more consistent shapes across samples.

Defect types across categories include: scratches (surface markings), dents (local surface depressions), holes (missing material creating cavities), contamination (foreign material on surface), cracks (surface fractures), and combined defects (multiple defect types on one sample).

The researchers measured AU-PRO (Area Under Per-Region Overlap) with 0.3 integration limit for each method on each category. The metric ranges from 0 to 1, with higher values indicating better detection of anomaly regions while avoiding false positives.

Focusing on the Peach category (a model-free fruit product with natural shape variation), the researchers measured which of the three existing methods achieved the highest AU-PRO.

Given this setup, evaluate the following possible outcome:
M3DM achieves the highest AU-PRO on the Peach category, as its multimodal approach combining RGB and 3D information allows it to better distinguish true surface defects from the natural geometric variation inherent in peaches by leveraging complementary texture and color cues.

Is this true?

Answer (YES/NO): NO